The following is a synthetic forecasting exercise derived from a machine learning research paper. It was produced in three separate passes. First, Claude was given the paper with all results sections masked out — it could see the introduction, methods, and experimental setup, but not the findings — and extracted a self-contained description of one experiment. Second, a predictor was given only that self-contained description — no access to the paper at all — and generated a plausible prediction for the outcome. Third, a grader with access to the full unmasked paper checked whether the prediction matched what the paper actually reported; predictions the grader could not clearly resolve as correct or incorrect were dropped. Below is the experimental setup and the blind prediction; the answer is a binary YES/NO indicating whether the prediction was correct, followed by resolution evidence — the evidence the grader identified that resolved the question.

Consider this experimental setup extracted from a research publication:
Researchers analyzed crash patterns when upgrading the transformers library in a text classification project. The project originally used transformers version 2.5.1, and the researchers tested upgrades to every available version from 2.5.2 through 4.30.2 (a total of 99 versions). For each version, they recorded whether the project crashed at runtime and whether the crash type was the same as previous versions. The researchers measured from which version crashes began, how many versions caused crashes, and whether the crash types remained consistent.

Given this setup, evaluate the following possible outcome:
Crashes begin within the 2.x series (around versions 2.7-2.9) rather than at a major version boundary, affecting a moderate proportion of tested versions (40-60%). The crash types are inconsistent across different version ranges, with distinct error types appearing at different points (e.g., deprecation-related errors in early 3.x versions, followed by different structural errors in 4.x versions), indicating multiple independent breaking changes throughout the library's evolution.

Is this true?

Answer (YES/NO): NO